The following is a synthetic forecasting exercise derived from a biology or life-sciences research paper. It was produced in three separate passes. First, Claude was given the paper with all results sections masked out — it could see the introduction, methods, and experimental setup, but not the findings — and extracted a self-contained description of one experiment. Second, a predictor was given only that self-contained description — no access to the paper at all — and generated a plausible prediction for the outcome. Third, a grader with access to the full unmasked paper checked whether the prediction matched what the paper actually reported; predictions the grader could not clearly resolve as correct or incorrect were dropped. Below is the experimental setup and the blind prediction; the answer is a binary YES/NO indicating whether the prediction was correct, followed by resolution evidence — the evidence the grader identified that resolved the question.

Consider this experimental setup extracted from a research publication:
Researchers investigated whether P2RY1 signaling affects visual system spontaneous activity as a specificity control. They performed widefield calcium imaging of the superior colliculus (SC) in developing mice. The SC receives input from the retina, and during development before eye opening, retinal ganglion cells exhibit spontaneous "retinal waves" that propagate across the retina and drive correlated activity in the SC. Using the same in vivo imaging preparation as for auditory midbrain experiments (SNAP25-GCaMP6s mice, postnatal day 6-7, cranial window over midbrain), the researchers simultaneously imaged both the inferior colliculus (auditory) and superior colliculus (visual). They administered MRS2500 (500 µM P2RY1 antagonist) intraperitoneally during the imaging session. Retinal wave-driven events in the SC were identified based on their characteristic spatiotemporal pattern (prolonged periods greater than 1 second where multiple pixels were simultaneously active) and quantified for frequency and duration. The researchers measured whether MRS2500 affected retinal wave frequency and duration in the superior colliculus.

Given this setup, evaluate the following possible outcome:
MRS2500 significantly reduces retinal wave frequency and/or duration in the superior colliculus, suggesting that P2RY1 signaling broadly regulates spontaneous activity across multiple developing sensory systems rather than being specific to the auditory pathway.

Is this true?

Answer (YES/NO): NO